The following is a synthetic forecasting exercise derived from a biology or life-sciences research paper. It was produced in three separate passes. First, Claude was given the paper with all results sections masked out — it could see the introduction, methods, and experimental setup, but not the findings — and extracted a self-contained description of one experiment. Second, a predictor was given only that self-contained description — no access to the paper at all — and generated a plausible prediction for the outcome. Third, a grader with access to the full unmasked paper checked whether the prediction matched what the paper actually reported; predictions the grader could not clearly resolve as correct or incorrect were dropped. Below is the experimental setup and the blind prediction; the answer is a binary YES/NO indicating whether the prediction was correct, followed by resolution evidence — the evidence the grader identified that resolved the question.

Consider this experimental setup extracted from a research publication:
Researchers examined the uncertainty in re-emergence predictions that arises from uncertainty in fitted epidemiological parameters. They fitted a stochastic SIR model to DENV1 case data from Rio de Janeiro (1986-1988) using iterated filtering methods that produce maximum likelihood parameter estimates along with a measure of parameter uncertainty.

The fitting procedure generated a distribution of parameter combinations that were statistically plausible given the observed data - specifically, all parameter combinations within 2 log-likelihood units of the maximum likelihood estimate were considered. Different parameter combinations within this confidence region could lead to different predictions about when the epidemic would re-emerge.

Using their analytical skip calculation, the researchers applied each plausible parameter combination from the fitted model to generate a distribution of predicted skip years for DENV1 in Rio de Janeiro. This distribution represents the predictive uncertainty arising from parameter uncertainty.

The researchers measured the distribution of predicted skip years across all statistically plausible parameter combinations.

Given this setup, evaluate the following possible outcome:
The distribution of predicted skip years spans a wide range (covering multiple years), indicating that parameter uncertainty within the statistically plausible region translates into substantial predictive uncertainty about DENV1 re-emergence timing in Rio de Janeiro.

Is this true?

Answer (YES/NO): YES